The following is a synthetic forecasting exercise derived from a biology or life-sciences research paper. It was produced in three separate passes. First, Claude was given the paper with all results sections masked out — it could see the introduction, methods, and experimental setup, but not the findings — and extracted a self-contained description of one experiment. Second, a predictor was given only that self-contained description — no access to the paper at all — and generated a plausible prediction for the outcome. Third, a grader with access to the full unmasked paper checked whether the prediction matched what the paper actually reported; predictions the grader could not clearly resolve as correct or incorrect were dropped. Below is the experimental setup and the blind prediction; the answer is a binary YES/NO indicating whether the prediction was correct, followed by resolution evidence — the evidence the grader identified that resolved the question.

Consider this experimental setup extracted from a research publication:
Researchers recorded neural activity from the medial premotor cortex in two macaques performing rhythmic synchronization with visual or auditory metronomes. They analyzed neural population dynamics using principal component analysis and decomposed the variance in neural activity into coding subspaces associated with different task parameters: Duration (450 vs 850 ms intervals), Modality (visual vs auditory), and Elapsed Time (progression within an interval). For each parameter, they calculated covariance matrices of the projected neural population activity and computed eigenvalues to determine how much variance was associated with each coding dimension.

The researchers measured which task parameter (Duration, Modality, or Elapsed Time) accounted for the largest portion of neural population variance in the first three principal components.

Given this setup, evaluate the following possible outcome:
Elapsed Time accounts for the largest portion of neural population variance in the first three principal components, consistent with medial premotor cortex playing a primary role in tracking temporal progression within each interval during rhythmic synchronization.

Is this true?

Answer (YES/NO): NO